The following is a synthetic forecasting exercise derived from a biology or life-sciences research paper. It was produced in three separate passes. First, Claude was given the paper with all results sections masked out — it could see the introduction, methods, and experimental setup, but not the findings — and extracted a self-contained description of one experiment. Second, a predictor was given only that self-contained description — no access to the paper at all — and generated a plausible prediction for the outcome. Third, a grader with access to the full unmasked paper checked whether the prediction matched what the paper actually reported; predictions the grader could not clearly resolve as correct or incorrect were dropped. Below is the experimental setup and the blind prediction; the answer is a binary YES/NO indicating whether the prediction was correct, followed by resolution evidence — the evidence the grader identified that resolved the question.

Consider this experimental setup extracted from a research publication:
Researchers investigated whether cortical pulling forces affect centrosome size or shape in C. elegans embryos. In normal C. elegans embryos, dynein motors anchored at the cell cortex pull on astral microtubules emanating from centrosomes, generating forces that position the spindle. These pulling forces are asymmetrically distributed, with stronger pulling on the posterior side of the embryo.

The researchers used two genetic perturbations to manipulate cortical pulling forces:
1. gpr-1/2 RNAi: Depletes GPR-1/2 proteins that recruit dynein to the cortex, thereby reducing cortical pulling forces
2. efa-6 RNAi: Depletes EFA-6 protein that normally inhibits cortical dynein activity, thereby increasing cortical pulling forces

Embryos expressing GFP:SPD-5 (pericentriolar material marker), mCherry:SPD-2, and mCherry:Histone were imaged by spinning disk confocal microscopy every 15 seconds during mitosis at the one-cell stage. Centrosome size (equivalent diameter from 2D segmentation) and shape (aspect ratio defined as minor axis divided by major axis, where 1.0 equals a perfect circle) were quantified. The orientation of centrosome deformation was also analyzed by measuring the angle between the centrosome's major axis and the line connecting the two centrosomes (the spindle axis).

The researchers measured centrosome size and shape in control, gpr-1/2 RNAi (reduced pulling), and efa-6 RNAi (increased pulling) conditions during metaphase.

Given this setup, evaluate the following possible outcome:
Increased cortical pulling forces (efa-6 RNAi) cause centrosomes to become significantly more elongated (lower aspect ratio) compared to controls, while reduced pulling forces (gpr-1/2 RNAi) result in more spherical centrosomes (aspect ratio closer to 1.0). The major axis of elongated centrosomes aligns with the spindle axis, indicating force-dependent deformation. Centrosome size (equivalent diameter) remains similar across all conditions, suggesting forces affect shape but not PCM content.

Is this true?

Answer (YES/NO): YES